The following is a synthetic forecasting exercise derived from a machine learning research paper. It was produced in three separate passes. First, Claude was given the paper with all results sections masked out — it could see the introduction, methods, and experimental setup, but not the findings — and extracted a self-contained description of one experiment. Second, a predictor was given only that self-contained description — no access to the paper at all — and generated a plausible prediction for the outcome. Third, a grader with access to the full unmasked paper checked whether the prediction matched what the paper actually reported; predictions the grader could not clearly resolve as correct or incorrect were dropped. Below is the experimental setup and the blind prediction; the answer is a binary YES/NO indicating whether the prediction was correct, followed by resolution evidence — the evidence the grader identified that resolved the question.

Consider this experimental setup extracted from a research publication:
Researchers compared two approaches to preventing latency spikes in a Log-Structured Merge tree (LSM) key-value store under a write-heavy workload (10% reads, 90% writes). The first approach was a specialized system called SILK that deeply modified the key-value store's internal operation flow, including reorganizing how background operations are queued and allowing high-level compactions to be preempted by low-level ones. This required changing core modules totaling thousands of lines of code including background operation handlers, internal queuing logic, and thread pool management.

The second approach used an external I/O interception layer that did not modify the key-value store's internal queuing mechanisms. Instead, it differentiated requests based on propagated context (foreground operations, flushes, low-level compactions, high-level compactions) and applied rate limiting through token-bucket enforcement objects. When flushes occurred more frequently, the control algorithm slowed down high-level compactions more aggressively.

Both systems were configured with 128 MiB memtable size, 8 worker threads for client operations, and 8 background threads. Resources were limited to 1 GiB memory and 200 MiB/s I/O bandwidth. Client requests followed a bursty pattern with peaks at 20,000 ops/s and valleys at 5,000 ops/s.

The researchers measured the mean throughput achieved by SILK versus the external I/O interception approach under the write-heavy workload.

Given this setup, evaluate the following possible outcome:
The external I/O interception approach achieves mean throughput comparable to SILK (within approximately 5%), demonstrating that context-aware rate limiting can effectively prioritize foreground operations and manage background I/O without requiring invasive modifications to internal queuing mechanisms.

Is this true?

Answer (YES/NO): NO